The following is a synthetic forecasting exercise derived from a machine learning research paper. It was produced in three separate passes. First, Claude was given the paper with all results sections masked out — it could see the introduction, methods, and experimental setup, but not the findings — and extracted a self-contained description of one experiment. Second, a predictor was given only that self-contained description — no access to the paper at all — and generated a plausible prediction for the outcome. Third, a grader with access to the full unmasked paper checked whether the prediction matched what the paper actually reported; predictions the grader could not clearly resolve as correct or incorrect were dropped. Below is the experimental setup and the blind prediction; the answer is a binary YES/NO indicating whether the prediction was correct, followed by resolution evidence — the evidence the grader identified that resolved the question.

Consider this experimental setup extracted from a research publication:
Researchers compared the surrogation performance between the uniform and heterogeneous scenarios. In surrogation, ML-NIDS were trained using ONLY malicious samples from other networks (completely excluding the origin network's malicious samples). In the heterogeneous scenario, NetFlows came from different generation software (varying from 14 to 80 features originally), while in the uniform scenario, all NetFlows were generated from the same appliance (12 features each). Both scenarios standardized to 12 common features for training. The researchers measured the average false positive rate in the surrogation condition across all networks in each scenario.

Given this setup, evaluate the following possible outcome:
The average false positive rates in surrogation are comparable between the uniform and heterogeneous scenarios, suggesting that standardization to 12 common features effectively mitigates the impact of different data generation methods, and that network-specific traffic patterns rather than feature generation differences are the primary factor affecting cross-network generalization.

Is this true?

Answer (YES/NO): NO